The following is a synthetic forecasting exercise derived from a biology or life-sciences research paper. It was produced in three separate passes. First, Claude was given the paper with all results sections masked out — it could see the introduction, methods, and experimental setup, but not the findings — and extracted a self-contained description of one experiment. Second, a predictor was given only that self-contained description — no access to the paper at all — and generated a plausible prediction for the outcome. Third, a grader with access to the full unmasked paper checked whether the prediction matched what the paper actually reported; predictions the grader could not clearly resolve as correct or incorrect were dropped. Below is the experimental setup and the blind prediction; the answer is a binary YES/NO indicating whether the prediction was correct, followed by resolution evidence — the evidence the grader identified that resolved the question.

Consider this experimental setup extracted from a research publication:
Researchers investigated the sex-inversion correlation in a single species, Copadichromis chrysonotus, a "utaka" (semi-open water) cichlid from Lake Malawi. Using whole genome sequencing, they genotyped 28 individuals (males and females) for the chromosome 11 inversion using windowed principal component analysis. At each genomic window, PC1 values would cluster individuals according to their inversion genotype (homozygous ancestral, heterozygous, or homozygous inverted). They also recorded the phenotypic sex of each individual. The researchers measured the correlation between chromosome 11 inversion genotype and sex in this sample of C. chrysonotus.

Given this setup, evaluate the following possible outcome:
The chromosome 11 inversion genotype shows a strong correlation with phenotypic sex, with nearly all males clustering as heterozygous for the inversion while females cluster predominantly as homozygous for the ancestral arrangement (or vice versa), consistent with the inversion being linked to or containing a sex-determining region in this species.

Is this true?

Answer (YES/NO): YES